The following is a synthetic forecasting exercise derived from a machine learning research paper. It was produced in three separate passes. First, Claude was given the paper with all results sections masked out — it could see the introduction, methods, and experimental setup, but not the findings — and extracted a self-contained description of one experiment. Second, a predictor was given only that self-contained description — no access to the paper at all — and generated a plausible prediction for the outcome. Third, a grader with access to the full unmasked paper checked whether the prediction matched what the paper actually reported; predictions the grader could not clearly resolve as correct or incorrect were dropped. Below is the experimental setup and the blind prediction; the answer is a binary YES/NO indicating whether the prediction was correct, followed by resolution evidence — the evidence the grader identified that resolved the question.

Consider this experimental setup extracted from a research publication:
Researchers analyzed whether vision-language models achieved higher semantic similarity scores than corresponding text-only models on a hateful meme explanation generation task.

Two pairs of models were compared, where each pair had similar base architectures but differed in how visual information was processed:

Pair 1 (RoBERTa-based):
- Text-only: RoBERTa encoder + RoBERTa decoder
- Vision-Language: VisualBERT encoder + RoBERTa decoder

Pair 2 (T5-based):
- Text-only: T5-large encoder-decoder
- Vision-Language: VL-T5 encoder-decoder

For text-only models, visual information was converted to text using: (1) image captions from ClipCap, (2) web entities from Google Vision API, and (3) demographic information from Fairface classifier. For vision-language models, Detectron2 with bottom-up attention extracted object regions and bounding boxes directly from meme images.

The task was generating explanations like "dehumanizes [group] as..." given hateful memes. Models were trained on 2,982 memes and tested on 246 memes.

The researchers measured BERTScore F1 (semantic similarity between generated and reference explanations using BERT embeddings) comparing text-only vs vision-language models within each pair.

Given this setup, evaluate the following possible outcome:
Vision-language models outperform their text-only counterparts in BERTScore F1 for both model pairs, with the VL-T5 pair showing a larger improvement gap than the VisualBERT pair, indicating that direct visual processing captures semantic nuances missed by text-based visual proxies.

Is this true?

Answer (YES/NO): NO